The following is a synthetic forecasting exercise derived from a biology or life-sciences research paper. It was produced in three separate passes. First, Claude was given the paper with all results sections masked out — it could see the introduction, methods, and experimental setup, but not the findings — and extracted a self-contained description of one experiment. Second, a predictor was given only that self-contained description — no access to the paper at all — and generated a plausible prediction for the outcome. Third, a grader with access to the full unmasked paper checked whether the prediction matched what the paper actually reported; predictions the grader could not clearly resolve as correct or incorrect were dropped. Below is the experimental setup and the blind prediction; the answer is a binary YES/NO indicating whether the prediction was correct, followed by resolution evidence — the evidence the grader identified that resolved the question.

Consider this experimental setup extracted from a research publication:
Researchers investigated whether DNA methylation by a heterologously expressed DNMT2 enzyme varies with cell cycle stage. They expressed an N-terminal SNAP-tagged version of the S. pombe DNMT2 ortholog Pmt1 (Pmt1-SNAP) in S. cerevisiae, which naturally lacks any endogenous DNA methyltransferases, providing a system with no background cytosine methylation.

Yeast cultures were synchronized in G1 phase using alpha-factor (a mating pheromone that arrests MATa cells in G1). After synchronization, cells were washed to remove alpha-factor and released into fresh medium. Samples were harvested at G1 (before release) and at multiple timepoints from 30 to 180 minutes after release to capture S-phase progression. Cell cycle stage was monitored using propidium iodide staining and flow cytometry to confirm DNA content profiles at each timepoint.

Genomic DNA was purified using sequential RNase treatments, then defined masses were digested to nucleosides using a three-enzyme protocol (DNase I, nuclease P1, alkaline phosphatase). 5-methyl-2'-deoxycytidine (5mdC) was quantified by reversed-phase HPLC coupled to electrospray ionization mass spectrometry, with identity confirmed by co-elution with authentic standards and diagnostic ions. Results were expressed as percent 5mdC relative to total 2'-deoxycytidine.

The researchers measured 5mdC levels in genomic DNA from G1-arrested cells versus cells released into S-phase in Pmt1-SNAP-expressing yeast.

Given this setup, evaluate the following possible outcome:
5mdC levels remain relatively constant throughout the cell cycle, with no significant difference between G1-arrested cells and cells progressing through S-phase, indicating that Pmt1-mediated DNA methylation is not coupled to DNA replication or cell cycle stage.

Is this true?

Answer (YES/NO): NO